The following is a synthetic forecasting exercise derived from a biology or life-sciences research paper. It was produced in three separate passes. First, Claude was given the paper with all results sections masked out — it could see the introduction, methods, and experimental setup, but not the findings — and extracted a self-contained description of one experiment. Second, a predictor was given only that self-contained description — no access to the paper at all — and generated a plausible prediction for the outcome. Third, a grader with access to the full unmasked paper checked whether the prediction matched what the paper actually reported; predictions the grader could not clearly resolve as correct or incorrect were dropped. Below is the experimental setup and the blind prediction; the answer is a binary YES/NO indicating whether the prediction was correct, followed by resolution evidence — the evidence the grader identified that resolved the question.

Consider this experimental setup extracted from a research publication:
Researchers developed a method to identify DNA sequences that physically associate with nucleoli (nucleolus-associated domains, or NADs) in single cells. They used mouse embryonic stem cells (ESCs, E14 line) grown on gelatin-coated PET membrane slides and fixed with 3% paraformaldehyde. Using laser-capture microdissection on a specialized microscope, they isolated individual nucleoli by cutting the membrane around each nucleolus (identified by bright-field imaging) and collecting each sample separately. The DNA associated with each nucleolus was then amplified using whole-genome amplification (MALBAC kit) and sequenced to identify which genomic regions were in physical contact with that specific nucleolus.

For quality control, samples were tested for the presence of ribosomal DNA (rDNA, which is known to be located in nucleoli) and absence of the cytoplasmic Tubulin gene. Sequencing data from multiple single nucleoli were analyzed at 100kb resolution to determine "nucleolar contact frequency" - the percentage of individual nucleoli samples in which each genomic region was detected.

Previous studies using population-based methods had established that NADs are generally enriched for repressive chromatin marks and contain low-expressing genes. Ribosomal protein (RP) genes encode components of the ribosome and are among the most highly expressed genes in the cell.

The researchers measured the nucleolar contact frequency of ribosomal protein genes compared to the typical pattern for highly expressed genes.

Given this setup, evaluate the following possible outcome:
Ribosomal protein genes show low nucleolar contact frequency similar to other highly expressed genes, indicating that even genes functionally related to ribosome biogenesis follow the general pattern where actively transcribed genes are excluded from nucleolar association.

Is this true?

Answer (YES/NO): NO